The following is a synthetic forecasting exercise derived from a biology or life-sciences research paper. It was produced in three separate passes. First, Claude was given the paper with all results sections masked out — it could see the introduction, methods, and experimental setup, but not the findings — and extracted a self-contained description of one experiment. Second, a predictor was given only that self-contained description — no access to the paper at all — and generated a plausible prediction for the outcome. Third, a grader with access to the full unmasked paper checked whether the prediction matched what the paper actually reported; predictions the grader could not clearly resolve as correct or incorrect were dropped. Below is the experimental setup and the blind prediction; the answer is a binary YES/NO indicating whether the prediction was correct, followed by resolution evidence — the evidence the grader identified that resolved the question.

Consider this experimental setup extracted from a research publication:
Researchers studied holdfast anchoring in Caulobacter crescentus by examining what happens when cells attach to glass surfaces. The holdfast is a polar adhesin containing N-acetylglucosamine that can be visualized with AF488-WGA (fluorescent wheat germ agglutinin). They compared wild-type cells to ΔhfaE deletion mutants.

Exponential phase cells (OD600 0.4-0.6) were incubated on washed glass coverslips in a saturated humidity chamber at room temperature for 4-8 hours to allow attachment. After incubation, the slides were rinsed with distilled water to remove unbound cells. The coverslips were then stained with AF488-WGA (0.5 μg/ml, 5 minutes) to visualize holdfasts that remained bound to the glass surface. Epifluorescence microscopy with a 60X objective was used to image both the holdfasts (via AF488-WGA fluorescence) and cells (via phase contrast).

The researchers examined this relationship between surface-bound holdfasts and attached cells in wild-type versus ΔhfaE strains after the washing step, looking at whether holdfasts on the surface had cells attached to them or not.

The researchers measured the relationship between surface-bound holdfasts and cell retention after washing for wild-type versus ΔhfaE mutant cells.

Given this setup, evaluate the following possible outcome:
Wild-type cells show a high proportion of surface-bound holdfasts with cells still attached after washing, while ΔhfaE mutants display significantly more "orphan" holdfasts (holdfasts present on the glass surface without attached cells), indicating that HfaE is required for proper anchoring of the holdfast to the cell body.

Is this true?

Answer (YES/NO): YES